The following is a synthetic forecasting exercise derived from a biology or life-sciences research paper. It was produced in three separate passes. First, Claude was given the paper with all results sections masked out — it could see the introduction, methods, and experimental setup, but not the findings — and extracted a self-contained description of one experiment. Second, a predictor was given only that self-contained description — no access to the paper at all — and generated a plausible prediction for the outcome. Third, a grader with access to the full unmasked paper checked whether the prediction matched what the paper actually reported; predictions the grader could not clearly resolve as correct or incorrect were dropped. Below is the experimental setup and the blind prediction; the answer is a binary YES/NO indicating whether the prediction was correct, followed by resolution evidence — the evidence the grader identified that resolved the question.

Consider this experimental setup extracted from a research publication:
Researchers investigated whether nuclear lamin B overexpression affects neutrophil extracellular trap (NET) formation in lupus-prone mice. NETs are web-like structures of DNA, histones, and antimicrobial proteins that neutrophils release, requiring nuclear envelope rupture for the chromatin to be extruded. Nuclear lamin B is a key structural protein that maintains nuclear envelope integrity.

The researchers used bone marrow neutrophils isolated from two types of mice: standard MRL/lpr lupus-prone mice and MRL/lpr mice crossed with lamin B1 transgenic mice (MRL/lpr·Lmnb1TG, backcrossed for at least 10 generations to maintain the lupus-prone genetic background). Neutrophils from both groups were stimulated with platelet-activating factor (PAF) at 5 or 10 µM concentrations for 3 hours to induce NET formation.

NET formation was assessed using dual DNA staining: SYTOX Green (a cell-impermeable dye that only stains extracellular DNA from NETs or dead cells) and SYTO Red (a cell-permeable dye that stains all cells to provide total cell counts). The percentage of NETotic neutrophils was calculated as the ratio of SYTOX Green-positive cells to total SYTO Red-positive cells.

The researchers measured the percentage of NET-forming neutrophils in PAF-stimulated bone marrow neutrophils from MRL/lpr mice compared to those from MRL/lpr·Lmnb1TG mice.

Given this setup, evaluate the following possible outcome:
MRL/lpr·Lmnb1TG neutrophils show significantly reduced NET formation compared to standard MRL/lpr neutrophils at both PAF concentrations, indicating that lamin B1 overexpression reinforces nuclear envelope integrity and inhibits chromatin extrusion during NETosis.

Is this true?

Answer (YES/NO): YES